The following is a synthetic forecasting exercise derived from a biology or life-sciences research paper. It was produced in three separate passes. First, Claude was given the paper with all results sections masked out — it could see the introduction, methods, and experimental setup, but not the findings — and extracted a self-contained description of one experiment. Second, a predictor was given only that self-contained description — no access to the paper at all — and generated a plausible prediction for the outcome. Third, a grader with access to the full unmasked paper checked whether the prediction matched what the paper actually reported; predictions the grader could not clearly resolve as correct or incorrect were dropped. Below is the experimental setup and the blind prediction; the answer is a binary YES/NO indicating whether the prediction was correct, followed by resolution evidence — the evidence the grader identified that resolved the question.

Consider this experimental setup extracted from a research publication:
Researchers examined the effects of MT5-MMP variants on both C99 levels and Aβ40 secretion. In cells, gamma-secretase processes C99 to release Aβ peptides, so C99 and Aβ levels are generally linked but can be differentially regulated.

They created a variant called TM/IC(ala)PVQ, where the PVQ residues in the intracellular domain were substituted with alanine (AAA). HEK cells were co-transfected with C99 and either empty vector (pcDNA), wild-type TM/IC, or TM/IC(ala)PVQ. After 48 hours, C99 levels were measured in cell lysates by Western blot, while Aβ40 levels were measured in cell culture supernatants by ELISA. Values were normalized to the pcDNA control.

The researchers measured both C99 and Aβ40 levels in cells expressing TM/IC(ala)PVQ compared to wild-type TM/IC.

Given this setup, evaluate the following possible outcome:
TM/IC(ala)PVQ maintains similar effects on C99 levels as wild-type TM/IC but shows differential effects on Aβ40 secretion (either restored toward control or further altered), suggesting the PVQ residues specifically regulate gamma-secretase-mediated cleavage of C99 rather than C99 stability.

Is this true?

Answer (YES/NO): NO